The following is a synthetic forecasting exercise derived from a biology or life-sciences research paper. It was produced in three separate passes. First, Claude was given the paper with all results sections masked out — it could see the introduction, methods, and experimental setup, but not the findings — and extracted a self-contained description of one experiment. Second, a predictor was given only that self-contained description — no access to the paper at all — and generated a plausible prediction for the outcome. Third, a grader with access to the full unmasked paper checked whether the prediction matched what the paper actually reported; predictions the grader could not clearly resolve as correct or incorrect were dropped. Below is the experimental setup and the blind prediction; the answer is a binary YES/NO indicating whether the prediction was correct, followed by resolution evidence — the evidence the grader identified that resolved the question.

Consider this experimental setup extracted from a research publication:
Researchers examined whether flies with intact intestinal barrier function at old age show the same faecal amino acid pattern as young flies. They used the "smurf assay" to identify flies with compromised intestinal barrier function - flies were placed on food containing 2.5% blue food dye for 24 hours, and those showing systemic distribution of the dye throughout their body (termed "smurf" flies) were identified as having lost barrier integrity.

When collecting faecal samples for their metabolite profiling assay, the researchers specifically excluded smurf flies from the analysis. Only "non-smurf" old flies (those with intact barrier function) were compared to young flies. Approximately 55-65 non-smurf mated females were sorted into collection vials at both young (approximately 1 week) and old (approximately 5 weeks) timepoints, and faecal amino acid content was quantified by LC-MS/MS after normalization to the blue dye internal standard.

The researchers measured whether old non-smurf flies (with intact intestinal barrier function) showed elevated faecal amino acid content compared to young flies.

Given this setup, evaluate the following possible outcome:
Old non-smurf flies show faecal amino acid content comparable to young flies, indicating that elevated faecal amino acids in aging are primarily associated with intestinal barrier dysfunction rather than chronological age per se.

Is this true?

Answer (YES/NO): NO